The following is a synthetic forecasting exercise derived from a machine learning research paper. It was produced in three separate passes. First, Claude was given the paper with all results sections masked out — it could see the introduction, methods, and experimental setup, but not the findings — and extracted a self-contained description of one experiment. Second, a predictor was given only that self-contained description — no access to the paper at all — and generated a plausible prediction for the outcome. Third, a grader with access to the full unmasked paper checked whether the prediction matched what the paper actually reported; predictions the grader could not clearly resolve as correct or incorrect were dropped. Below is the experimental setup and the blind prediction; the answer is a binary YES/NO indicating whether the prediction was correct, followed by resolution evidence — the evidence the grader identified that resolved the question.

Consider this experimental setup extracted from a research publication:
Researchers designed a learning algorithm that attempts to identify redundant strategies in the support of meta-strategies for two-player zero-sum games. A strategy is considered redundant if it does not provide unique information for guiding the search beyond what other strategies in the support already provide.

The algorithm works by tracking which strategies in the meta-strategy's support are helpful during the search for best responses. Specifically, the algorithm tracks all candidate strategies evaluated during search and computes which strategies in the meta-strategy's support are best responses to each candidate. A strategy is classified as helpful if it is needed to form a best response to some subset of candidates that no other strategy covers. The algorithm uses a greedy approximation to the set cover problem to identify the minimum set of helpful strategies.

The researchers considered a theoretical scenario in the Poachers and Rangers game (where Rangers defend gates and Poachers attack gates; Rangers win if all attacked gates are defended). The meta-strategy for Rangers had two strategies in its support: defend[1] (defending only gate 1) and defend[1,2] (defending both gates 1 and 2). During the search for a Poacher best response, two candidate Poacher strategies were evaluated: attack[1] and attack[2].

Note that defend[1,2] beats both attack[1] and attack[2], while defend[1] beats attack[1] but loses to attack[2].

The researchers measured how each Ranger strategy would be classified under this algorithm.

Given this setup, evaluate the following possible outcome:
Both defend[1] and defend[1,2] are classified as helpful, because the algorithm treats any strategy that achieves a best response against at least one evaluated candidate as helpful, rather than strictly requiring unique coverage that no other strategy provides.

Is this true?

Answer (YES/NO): NO